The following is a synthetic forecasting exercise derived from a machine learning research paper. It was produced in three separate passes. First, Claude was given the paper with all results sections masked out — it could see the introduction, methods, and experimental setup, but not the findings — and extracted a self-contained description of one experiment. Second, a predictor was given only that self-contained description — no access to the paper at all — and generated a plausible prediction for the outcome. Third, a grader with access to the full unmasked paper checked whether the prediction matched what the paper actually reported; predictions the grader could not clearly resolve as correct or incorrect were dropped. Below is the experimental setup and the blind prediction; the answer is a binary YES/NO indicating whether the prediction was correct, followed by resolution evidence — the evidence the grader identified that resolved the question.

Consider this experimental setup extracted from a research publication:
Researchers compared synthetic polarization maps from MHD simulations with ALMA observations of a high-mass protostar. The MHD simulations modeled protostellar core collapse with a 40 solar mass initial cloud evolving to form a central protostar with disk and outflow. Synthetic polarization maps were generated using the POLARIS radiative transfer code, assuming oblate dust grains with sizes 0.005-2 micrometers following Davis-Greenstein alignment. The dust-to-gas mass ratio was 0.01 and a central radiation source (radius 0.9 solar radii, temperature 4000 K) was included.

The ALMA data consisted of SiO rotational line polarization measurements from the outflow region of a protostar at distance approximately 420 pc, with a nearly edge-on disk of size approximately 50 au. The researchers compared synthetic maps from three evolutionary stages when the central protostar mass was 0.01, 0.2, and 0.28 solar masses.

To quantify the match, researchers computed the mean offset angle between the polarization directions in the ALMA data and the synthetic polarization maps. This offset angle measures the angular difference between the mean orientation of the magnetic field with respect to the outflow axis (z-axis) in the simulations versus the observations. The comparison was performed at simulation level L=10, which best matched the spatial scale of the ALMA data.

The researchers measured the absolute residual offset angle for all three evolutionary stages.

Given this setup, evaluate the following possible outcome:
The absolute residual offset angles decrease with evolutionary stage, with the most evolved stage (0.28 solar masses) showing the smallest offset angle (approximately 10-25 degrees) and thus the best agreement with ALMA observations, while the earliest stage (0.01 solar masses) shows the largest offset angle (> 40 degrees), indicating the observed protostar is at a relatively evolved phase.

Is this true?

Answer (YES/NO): NO